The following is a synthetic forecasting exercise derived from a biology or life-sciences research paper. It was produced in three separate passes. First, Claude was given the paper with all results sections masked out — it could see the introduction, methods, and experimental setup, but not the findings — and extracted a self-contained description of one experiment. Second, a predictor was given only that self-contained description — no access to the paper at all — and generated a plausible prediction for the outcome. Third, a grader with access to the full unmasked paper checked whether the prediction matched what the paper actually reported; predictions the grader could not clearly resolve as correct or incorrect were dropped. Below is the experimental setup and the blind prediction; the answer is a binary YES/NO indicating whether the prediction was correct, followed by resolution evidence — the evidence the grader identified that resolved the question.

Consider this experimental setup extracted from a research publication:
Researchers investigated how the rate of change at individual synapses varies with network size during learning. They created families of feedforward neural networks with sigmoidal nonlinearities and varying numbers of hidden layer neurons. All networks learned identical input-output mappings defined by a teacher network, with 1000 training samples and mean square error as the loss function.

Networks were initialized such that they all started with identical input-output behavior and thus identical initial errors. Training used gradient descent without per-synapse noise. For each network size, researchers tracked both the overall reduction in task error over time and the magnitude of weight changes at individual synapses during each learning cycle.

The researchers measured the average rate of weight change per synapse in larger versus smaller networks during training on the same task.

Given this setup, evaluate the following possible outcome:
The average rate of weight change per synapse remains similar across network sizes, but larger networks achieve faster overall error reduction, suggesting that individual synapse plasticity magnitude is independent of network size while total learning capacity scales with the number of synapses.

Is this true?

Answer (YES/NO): NO